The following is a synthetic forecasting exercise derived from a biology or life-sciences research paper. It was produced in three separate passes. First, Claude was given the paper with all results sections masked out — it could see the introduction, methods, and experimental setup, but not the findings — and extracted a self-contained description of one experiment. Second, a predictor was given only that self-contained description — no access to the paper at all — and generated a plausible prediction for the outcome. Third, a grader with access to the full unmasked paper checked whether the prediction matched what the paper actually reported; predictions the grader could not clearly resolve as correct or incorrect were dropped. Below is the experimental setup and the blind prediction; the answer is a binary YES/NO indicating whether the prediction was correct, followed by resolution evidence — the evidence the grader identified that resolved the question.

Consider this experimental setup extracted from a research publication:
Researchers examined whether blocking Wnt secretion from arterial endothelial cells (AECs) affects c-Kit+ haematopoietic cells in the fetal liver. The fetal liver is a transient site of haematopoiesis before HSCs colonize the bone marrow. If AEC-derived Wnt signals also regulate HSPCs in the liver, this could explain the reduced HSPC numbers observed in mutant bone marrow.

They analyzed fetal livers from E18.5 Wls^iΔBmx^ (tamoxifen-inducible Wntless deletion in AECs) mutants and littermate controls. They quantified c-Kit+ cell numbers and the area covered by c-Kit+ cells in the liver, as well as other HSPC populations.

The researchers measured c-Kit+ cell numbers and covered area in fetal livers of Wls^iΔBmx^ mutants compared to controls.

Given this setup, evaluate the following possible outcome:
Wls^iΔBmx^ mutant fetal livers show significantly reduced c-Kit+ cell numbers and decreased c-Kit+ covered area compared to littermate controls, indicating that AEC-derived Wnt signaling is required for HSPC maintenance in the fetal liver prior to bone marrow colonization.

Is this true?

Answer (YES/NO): NO